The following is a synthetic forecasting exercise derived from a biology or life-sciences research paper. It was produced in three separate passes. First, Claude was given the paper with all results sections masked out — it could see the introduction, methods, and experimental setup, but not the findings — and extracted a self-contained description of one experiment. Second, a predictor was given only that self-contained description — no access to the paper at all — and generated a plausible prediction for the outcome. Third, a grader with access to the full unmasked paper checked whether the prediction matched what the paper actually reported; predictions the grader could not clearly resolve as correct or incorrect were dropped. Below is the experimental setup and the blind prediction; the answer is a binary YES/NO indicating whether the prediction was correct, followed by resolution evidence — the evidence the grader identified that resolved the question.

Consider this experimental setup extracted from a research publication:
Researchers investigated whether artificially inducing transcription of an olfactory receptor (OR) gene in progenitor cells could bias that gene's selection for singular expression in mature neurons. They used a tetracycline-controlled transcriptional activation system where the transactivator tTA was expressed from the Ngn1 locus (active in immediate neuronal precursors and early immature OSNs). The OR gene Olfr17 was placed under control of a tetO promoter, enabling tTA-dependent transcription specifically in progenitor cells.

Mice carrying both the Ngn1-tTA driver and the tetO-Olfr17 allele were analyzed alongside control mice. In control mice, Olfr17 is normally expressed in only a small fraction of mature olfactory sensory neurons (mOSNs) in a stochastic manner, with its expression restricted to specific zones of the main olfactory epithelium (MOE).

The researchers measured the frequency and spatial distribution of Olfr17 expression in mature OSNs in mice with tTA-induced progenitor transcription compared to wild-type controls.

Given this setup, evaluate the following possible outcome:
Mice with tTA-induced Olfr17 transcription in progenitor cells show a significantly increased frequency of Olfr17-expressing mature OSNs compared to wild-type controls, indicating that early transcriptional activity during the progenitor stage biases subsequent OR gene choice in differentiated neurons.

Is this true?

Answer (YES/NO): YES